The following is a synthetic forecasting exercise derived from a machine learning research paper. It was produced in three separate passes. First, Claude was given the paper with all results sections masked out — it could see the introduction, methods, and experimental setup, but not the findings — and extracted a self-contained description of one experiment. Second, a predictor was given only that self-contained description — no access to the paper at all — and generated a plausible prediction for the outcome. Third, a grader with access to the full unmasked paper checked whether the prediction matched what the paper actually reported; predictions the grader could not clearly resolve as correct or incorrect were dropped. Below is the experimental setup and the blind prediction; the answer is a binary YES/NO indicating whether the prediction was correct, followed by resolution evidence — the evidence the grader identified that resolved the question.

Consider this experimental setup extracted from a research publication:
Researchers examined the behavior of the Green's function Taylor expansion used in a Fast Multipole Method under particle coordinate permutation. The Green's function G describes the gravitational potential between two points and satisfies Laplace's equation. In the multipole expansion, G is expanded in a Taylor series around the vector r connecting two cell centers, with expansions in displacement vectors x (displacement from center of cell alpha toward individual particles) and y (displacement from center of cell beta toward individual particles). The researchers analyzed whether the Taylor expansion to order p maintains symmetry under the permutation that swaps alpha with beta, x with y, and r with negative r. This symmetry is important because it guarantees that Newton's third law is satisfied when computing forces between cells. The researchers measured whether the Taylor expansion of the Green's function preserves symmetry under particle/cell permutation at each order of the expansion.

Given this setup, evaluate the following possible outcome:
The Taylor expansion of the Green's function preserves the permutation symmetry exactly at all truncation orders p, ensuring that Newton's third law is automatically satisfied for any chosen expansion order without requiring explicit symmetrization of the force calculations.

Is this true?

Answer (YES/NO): YES